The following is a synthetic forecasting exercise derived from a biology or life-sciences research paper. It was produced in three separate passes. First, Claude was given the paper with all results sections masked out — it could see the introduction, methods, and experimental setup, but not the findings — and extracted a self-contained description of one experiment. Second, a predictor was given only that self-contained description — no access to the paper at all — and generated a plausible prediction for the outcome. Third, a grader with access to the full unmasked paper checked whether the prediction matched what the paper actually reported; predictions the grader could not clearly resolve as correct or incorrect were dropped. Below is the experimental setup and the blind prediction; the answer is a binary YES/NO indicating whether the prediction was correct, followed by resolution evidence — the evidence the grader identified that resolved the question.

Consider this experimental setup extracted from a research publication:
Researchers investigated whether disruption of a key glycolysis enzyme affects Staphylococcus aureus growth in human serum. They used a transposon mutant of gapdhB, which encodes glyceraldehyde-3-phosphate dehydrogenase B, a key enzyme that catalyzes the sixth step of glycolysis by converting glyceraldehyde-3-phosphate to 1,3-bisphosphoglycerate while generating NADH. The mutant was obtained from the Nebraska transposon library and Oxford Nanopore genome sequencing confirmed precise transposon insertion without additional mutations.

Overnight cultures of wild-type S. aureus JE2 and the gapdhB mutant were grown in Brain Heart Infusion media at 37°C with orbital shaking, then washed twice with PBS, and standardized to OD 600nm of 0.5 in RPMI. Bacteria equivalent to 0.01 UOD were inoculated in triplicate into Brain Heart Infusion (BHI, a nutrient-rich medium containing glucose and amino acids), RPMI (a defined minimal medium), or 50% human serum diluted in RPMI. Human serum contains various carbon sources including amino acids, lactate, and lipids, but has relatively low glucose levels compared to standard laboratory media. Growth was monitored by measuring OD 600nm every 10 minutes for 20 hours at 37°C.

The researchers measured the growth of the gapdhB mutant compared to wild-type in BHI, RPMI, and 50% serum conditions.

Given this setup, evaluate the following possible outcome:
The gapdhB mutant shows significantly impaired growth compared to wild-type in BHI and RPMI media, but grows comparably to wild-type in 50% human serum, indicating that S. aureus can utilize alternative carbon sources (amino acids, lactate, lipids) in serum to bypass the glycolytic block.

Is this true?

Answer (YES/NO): NO